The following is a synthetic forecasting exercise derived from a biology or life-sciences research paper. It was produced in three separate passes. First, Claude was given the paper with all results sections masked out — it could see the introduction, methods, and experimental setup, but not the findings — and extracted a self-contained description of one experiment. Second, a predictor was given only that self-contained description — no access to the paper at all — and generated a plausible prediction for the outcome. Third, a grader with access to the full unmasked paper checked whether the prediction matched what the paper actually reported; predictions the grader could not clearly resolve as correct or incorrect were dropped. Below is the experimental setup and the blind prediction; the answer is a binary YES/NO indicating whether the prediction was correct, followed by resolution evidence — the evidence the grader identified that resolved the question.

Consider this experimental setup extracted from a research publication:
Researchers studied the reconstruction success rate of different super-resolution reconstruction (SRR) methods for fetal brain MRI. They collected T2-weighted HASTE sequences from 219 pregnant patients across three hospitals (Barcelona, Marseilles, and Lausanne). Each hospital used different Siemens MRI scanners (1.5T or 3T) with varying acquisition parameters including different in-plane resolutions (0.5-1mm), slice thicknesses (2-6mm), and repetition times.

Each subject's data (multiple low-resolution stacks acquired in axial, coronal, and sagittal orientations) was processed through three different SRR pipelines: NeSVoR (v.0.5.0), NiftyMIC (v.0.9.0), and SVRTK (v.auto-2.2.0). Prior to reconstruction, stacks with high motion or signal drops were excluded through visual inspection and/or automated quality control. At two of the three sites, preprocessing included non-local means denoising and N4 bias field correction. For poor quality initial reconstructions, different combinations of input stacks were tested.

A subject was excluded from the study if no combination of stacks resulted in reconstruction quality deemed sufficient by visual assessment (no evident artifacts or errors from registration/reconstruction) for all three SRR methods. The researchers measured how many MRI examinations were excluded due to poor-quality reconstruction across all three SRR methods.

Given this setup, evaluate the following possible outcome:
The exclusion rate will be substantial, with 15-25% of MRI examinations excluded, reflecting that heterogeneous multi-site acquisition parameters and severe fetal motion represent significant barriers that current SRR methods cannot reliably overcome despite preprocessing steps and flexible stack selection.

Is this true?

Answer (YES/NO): NO